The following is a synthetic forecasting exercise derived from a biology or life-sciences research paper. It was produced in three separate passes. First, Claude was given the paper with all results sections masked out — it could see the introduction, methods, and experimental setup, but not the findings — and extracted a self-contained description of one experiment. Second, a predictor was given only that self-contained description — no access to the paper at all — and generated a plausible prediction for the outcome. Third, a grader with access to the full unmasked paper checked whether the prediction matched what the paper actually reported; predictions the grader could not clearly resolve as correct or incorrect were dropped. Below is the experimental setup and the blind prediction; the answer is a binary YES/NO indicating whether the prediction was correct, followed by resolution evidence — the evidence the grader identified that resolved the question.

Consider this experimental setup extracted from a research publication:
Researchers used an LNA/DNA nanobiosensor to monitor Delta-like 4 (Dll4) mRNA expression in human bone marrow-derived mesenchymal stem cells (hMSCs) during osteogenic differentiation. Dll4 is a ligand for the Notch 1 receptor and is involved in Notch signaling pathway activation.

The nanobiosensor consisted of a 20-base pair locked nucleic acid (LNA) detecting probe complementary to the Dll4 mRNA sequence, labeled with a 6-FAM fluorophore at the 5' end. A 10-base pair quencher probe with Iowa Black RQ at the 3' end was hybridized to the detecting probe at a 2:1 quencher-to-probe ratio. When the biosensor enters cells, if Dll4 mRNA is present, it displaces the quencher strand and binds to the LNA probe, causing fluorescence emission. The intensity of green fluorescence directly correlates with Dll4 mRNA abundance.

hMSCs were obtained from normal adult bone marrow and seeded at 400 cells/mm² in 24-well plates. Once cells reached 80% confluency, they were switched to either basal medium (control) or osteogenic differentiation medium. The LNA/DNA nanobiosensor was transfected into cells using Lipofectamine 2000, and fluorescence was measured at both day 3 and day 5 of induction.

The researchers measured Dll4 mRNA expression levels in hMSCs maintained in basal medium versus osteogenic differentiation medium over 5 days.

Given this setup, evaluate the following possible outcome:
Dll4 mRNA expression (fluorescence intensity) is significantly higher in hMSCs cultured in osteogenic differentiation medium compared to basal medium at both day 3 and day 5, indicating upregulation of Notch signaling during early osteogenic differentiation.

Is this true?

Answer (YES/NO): NO